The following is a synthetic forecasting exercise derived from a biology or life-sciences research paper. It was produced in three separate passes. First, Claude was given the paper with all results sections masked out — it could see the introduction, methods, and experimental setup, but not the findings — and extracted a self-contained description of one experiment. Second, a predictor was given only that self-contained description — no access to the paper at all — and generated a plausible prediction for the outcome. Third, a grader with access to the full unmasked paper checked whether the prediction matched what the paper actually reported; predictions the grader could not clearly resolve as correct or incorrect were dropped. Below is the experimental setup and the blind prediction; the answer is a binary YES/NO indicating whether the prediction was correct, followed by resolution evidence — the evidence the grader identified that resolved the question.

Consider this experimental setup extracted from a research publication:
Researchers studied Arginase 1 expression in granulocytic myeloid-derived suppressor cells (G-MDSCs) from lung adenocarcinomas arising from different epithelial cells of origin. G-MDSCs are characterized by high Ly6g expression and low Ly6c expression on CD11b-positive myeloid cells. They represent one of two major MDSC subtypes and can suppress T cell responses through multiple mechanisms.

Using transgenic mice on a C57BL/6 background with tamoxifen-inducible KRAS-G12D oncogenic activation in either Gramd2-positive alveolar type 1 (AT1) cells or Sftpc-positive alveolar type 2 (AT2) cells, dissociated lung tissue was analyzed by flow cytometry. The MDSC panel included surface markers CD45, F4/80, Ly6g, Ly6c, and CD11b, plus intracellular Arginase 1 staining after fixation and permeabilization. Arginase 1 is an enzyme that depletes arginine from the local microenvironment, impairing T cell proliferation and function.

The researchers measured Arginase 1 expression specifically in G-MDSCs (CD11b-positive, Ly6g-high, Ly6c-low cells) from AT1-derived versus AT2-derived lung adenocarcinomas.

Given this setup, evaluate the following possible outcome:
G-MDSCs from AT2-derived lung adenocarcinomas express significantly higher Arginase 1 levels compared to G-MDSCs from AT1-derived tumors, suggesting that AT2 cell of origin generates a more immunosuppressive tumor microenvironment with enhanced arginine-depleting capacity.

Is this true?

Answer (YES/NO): NO